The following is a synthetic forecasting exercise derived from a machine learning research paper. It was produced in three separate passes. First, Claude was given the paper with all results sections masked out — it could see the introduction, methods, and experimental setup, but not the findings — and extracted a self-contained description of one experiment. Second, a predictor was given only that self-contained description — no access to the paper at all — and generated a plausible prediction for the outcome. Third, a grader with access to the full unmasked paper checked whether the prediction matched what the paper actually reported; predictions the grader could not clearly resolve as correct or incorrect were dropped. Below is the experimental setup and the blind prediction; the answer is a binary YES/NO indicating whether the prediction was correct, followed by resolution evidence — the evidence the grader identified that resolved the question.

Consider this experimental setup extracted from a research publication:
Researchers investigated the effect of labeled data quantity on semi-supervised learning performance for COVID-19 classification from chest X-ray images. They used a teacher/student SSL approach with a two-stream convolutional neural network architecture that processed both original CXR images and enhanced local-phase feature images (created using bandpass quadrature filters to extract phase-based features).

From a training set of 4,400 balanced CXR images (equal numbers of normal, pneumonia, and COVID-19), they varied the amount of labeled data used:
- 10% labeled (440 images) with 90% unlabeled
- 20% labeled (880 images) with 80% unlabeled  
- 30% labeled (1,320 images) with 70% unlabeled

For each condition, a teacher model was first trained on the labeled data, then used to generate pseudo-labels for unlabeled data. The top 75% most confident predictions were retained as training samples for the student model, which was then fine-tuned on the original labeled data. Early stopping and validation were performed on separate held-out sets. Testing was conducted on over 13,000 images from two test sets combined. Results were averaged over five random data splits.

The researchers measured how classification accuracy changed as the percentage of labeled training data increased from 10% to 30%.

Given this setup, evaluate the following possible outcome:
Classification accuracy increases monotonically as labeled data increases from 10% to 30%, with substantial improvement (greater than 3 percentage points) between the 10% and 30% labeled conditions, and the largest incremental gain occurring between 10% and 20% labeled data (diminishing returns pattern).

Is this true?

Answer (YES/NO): NO